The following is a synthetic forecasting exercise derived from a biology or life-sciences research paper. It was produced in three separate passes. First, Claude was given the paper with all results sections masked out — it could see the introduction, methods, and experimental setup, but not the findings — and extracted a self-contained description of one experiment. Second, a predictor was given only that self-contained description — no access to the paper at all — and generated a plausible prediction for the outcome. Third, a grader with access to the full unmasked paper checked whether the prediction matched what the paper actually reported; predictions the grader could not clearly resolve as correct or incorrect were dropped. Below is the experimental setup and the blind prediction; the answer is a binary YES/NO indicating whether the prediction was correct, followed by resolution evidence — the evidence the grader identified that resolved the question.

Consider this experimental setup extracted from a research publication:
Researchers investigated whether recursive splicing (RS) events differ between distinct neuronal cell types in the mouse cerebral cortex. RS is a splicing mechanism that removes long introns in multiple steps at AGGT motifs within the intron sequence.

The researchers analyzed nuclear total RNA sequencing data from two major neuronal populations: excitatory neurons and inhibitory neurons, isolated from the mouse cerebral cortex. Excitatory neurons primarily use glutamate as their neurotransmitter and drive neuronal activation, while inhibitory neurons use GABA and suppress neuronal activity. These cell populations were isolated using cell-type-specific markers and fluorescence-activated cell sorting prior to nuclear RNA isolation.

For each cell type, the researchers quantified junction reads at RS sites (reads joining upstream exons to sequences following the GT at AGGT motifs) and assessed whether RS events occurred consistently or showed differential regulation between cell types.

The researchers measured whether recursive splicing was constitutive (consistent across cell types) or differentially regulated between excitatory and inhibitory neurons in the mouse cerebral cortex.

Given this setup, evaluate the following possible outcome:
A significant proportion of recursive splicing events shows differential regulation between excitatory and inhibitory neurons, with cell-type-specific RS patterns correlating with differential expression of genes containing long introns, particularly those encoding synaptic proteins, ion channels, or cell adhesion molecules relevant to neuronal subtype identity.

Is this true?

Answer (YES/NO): NO